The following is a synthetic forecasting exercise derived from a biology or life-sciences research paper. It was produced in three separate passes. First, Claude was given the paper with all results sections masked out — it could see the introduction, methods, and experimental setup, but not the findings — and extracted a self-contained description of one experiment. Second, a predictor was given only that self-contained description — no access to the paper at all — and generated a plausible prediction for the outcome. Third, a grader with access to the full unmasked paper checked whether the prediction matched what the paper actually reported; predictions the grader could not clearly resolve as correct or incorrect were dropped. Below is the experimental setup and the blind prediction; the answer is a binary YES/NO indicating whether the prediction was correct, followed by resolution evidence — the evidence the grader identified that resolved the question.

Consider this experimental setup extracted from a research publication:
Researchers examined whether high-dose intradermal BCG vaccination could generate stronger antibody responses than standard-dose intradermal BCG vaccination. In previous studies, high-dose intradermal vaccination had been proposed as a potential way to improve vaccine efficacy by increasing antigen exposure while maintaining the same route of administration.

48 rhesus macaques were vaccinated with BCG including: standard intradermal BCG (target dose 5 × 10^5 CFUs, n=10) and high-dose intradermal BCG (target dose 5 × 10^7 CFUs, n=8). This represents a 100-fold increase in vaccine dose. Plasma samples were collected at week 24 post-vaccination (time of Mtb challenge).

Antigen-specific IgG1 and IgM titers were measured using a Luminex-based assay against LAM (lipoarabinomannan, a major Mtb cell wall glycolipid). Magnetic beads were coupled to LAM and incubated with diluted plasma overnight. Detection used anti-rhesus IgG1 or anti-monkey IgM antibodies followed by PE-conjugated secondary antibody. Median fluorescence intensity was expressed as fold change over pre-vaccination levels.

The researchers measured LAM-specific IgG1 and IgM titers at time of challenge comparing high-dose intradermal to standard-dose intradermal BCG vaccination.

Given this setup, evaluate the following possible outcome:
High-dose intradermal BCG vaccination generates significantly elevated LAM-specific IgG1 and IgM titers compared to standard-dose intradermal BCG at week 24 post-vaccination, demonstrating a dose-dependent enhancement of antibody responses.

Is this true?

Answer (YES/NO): NO